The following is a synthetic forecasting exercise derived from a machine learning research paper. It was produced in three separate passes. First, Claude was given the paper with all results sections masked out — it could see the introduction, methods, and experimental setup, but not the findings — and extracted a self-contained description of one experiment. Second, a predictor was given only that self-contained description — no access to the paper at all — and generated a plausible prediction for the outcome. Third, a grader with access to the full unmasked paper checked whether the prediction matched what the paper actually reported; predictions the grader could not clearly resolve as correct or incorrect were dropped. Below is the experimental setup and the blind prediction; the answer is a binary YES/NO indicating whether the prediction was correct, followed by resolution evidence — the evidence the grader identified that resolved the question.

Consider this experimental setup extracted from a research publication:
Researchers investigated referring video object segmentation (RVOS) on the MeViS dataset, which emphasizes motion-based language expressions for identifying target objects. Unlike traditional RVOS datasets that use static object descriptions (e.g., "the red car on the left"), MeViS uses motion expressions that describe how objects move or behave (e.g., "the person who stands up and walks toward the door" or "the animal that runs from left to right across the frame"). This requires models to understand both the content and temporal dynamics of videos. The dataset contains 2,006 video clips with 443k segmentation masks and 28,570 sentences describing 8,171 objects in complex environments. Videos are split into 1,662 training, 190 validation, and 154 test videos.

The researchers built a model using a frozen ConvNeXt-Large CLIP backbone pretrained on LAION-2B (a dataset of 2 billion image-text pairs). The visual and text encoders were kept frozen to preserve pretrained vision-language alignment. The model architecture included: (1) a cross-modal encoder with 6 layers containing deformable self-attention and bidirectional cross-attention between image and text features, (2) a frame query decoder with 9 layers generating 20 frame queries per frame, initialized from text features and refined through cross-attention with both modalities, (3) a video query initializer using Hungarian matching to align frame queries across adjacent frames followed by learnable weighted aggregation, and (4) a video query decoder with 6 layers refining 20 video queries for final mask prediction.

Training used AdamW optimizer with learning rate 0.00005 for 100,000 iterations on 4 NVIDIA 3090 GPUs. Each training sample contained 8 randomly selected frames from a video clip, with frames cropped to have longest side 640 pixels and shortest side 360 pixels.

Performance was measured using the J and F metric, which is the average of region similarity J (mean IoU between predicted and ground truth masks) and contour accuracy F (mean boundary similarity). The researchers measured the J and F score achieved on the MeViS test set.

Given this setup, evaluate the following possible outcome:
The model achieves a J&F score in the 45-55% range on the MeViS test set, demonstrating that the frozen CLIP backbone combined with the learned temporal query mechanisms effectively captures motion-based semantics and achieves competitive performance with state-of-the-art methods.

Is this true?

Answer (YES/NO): YES